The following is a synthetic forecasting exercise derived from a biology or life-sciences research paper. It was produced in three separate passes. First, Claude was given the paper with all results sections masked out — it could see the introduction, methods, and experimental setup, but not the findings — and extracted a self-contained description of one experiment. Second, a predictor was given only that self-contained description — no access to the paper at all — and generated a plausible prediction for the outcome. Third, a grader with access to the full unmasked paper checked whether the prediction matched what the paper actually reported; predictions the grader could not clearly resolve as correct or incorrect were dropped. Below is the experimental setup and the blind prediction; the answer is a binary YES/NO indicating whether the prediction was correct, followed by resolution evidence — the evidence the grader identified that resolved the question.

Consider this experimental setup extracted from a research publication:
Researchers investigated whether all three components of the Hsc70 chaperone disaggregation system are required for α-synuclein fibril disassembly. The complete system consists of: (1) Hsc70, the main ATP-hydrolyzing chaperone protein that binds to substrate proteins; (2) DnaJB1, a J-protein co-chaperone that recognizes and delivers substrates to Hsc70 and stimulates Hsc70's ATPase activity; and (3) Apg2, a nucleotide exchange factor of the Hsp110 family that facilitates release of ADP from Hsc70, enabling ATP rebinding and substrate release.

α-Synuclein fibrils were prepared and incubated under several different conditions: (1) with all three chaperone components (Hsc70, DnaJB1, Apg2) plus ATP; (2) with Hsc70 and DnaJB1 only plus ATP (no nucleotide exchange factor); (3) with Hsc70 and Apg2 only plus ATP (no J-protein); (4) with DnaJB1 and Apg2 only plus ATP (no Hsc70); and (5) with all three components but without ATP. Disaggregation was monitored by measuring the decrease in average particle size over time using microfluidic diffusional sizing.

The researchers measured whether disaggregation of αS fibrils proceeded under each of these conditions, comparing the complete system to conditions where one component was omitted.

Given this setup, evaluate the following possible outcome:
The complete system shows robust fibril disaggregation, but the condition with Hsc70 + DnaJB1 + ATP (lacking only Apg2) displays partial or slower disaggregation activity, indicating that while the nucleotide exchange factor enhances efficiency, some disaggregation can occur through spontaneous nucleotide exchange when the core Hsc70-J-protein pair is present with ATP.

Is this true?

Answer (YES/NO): NO